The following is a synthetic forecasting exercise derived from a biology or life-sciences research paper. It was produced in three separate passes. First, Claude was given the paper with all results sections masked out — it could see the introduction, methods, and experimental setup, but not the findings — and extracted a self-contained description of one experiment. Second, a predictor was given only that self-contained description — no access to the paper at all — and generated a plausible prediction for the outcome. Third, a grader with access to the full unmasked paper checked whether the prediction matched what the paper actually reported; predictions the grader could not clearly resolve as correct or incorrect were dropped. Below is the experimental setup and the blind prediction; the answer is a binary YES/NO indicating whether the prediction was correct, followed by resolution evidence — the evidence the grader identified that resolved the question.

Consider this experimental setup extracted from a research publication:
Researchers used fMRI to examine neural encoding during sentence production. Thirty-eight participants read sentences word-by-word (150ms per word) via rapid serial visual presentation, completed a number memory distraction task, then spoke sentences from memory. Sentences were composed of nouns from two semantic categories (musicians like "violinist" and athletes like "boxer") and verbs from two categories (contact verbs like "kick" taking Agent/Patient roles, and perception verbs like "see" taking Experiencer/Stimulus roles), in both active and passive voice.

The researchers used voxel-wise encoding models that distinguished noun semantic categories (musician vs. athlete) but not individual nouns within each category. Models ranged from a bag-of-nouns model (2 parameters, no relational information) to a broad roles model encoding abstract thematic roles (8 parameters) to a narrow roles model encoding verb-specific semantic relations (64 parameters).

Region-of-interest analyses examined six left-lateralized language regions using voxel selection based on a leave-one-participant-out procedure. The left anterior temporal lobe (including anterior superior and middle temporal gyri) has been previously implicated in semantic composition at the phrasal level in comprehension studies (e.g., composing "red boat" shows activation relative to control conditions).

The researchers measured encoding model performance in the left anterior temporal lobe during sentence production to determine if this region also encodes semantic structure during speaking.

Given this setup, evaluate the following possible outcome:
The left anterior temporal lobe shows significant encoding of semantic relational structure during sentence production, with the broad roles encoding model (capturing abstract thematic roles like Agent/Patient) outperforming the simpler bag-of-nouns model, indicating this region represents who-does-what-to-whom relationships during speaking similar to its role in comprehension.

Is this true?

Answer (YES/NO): NO